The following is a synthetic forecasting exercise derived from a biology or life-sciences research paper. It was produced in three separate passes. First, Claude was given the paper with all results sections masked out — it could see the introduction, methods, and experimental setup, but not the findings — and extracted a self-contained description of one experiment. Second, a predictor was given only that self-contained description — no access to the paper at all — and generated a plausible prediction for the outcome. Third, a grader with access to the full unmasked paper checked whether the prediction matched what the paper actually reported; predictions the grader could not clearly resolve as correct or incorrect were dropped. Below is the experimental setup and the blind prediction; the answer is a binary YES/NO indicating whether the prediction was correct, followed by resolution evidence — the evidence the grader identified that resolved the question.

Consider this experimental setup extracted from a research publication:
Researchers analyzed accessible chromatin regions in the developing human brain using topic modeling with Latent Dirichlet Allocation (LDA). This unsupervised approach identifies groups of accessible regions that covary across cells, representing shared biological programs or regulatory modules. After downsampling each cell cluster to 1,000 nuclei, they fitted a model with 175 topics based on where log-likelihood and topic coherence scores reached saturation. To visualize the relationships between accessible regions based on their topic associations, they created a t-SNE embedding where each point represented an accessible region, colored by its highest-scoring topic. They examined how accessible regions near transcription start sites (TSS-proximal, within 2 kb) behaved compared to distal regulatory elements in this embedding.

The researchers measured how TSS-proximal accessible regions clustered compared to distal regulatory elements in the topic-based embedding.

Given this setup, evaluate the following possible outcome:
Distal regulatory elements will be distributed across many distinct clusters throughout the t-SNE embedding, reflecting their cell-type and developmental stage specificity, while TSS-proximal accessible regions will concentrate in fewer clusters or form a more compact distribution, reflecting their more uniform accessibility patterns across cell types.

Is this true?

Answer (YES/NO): YES